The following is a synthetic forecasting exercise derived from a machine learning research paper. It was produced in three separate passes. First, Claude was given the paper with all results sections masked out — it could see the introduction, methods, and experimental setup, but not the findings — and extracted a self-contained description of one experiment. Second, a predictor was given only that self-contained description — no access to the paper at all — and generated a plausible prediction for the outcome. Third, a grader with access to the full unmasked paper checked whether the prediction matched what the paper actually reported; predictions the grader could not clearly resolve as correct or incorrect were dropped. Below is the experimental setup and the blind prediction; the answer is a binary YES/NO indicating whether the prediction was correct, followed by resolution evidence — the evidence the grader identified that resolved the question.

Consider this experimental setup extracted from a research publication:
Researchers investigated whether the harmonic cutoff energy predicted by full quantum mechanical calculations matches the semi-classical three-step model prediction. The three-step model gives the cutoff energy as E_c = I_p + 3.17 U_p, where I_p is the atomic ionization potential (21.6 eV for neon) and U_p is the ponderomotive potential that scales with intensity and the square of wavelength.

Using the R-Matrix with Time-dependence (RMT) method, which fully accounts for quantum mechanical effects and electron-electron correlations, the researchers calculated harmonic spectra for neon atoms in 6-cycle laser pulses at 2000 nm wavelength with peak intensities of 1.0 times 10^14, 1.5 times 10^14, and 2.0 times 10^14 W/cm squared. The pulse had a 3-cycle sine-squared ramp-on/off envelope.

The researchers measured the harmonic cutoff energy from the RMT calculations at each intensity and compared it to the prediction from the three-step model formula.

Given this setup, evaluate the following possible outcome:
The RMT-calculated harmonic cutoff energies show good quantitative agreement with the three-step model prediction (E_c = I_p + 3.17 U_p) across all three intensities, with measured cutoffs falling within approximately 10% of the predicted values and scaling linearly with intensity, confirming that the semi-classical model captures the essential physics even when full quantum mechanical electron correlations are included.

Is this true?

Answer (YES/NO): YES